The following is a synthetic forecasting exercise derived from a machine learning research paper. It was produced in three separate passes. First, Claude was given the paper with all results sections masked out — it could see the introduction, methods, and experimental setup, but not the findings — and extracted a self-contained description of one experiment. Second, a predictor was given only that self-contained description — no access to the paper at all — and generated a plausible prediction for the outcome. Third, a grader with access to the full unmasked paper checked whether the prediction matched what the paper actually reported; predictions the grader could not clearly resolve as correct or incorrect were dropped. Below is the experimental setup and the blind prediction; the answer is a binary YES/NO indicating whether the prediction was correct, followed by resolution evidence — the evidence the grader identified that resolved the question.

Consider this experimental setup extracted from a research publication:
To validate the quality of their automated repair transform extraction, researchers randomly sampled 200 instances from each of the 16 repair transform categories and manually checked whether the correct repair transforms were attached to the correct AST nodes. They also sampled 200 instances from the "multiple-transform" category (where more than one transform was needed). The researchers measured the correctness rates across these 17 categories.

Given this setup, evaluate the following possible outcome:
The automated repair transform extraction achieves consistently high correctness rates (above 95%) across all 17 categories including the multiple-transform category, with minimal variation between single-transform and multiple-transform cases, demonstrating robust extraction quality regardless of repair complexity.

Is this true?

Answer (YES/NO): NO